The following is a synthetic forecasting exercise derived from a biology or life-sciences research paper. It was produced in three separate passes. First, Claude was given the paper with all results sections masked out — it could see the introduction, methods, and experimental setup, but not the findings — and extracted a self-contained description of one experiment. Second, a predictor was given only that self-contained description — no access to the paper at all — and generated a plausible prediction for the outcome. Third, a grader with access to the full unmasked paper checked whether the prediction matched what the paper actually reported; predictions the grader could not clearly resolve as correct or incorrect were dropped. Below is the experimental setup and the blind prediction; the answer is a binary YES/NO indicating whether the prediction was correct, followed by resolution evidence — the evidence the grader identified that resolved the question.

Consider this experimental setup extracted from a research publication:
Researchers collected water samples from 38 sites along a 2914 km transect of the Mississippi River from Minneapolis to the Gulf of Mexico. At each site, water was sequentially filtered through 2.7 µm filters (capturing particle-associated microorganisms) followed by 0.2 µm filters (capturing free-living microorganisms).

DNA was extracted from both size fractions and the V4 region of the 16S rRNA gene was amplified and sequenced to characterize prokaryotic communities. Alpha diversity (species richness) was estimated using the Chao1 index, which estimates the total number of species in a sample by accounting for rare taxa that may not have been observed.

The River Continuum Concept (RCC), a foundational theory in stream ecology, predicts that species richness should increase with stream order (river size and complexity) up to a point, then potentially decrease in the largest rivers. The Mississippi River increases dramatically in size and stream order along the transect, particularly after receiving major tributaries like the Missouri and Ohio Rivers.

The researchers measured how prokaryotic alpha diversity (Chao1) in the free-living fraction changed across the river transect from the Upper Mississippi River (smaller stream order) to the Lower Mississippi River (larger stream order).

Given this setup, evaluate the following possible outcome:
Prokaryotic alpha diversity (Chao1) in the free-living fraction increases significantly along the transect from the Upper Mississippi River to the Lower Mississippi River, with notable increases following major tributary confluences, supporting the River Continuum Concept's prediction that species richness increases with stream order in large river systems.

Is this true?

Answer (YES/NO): NO